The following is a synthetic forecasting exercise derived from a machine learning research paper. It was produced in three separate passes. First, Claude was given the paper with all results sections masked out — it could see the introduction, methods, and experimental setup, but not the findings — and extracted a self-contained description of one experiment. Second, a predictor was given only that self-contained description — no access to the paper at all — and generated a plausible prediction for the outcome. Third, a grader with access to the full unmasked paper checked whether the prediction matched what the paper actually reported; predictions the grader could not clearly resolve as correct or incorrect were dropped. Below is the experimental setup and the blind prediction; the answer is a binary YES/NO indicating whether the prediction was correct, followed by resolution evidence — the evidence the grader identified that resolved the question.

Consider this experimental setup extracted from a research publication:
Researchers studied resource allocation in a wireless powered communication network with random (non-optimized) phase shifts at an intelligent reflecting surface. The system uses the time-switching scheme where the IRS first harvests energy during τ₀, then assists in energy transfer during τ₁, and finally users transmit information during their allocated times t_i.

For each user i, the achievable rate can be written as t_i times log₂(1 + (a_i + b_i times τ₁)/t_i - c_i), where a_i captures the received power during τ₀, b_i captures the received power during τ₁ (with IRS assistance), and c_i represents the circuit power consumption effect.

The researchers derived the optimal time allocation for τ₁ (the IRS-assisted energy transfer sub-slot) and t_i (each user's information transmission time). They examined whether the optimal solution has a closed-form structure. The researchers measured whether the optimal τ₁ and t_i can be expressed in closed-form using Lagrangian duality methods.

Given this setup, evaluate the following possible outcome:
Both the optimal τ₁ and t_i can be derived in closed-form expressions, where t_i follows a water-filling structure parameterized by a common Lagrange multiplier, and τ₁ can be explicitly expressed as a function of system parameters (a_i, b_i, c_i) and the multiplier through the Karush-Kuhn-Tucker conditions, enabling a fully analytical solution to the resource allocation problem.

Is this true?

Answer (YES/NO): NO